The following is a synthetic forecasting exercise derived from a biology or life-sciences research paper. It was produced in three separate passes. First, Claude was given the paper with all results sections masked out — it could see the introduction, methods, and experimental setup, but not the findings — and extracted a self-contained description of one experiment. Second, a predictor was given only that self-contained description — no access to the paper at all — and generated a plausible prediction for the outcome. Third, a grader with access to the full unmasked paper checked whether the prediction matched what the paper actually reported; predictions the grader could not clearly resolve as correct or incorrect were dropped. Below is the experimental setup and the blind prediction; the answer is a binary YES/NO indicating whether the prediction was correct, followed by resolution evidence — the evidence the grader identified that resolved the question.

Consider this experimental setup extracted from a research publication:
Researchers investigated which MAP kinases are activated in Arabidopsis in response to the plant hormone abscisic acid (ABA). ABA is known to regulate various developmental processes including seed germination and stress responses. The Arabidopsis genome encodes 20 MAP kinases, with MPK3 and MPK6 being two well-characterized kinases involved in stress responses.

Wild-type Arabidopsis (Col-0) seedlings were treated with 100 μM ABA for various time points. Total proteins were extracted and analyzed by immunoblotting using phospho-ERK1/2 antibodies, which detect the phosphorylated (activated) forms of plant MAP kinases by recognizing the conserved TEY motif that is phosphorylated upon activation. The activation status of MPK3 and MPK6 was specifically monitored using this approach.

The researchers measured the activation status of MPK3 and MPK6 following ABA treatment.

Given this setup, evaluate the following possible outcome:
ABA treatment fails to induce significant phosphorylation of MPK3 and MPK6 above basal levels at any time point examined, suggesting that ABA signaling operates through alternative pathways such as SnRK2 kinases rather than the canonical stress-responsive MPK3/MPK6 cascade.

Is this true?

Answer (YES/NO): NO